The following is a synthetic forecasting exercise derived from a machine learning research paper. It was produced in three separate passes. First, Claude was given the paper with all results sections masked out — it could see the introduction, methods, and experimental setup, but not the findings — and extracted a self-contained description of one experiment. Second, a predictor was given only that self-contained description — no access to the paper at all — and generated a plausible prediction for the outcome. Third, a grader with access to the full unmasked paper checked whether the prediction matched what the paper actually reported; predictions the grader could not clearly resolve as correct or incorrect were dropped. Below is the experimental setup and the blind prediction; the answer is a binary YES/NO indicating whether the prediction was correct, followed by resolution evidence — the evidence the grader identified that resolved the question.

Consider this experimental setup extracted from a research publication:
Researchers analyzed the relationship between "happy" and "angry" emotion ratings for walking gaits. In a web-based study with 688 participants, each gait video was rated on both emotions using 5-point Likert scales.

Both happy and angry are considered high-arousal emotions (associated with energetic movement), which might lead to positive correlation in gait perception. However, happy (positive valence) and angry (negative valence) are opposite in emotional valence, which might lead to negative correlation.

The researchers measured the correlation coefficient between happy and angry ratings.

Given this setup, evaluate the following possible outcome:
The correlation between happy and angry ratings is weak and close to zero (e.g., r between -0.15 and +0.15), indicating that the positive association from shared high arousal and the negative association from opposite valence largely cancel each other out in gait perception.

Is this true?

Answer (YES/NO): NO